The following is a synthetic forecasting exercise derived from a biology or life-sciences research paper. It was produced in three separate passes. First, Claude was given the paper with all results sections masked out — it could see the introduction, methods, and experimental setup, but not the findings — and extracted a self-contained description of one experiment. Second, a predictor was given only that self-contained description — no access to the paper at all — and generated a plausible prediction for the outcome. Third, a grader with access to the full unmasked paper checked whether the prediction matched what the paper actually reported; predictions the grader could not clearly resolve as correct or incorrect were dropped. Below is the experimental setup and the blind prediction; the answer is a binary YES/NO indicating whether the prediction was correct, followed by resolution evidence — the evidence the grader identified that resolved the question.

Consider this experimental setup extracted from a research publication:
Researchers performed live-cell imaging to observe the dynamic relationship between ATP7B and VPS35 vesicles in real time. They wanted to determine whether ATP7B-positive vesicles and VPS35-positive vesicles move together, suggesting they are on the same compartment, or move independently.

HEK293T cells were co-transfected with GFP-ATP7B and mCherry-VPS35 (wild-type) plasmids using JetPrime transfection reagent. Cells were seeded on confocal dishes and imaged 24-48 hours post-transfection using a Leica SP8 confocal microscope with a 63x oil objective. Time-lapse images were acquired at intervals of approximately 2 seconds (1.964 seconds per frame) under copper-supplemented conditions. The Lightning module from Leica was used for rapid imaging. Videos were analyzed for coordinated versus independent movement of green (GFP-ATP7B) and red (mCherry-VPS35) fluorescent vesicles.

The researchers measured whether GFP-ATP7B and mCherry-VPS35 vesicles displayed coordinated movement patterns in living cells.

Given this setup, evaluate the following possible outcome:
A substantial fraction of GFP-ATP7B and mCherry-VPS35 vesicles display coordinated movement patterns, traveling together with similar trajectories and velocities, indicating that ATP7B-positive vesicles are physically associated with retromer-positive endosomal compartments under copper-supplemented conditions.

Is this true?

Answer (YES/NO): YES